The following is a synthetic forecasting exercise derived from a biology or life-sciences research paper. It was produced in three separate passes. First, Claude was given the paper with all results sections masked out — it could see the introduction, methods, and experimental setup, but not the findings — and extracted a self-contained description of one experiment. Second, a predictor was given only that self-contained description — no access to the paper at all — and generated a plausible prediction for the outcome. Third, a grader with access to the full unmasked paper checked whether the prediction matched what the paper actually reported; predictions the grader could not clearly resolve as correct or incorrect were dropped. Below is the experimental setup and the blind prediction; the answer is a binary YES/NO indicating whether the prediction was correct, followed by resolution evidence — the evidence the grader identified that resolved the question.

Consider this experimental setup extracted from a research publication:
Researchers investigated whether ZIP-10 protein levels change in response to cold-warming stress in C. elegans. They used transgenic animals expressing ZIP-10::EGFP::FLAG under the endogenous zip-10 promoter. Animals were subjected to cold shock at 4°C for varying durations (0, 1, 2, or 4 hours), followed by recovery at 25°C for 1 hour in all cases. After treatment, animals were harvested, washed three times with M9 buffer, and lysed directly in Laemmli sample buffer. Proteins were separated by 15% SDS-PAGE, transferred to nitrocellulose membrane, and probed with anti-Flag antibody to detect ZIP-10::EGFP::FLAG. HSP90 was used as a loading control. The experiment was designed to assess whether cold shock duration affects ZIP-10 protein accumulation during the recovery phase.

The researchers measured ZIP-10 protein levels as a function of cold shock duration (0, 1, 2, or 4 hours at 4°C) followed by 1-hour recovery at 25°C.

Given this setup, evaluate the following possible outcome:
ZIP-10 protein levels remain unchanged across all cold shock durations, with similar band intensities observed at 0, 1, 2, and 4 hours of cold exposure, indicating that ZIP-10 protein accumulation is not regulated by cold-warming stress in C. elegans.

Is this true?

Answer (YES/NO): NO